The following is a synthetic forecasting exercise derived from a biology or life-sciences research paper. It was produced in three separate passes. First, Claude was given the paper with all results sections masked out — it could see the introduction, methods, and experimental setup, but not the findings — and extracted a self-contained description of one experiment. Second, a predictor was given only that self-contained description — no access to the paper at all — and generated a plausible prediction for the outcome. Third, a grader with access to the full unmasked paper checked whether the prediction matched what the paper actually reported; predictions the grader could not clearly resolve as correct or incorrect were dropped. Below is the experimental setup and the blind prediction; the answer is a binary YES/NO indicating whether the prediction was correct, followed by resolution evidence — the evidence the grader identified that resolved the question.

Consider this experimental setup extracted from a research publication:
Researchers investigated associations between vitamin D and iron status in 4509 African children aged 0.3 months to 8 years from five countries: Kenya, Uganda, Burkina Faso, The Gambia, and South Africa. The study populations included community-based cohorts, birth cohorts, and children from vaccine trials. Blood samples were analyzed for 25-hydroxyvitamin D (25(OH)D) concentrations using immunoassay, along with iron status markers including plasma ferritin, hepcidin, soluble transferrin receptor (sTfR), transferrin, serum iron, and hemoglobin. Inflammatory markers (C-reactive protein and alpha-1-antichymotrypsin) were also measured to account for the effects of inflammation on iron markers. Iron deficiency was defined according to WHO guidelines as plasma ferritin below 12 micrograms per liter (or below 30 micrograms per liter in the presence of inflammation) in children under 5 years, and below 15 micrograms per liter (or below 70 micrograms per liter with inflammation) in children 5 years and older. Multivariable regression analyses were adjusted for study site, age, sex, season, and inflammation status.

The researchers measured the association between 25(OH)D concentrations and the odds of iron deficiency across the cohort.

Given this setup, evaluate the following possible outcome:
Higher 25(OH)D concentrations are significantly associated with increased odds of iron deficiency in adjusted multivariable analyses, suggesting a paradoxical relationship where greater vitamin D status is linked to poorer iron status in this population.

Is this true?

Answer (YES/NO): NO